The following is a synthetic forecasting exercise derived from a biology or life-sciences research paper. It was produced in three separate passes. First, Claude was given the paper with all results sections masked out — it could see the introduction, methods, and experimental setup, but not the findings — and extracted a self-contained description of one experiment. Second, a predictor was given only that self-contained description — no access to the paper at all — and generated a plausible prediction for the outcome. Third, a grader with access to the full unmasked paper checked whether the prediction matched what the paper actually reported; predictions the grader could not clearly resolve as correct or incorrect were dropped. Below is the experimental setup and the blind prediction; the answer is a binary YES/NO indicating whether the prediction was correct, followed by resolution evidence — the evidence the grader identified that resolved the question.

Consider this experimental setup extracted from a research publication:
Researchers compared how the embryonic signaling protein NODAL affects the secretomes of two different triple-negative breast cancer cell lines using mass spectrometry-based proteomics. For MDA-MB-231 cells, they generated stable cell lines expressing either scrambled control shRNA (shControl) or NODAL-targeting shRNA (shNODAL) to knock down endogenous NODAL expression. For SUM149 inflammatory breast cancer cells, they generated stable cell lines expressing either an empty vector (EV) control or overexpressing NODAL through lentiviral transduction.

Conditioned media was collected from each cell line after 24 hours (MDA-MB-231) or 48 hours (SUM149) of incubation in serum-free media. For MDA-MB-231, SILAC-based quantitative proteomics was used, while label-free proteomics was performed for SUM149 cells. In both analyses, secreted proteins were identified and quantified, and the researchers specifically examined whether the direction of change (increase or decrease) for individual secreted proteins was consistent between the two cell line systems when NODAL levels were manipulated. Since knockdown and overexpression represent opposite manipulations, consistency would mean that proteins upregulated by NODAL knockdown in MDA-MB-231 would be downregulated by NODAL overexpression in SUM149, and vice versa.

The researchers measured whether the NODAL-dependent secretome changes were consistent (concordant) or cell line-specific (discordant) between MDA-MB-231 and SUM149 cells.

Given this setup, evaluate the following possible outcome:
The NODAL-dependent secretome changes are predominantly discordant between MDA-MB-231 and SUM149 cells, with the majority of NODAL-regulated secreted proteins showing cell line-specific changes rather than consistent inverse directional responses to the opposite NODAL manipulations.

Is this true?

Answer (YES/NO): YES